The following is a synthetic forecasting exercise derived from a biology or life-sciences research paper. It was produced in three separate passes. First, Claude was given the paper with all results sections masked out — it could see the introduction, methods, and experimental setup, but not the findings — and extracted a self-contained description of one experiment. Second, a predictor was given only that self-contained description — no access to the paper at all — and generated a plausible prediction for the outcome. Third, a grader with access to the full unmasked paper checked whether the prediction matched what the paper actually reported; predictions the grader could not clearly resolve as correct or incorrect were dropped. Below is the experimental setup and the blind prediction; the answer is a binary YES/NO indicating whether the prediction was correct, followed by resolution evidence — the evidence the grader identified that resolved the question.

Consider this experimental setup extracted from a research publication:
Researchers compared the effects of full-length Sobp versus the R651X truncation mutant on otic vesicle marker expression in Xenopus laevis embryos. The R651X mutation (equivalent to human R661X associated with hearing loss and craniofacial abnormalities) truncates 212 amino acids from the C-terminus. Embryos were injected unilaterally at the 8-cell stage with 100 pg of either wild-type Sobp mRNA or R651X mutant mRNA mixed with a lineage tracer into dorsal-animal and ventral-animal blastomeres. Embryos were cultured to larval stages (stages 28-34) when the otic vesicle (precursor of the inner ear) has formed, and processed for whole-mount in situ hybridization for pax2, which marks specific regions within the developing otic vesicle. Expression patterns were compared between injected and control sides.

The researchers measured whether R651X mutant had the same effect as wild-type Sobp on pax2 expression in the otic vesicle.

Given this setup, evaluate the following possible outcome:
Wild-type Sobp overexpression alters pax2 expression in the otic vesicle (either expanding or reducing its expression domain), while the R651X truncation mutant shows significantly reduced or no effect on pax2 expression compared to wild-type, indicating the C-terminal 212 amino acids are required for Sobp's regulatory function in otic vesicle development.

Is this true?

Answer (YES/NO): YES